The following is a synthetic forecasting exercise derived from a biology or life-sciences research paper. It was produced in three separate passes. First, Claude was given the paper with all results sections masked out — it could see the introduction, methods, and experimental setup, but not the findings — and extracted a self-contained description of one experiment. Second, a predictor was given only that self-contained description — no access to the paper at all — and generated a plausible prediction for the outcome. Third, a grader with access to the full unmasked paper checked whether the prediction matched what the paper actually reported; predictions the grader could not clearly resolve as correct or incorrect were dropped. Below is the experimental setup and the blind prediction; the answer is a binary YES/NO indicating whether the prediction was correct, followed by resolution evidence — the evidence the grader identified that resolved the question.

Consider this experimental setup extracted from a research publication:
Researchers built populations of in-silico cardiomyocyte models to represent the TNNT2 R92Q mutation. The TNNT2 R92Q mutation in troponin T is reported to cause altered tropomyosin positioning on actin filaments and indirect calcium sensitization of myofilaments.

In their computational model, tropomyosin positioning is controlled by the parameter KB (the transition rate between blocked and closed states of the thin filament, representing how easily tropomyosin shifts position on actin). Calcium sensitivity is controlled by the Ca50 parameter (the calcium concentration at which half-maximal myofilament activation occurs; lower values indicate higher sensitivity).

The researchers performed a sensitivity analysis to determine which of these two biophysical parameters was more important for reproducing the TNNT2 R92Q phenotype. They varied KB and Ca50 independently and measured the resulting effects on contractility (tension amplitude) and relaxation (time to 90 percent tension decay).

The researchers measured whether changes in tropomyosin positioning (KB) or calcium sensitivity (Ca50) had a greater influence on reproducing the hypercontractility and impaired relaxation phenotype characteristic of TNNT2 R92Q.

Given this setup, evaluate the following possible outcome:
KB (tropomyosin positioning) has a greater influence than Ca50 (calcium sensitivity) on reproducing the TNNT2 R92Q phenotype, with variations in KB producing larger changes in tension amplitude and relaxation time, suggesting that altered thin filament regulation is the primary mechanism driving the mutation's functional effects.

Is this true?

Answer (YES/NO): NO